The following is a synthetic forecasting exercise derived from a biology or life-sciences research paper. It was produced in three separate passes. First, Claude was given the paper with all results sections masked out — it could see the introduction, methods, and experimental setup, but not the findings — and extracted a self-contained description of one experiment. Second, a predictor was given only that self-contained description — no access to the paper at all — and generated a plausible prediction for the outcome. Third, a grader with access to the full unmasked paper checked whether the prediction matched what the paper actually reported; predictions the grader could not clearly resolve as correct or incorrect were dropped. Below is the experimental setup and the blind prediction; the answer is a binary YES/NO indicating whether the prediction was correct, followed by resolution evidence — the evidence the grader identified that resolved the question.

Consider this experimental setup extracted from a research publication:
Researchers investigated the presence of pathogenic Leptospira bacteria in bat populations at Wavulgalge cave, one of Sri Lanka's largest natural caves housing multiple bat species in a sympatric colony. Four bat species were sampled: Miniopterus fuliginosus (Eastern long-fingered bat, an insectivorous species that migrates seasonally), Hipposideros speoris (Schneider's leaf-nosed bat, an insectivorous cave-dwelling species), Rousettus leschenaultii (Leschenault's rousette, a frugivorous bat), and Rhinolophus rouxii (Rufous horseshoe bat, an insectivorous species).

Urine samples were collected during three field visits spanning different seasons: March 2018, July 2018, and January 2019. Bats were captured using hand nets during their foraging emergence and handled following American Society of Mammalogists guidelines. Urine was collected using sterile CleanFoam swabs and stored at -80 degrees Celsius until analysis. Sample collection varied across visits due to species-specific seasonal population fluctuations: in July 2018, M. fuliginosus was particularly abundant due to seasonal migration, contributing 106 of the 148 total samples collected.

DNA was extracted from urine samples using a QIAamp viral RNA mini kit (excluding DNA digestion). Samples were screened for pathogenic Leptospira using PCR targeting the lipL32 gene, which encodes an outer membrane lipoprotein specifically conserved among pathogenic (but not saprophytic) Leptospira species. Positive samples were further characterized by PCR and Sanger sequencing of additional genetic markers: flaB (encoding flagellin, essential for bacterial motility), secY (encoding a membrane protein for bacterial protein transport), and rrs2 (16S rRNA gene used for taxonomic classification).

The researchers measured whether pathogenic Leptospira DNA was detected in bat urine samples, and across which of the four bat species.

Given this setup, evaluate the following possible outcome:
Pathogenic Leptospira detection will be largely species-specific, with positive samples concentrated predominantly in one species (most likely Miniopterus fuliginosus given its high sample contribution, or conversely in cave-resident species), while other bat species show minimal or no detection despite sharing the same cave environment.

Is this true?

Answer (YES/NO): YES